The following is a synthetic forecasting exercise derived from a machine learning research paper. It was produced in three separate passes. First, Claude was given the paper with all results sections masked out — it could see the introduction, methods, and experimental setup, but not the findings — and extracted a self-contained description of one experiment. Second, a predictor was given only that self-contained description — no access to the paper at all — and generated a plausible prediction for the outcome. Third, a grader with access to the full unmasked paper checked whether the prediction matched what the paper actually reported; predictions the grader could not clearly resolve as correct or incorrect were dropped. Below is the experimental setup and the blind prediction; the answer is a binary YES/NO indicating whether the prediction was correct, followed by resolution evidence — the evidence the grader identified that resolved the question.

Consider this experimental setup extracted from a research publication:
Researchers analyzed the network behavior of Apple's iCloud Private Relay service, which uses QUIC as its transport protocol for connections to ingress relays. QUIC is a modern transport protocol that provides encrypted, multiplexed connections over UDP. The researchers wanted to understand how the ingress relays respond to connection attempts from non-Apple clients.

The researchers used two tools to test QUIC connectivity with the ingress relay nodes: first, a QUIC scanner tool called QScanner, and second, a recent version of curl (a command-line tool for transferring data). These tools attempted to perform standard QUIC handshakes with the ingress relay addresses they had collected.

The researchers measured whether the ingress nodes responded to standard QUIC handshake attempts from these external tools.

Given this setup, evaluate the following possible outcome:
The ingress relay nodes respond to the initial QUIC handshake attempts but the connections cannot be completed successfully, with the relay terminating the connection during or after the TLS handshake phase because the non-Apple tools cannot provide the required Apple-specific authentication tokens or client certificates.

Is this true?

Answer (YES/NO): NO